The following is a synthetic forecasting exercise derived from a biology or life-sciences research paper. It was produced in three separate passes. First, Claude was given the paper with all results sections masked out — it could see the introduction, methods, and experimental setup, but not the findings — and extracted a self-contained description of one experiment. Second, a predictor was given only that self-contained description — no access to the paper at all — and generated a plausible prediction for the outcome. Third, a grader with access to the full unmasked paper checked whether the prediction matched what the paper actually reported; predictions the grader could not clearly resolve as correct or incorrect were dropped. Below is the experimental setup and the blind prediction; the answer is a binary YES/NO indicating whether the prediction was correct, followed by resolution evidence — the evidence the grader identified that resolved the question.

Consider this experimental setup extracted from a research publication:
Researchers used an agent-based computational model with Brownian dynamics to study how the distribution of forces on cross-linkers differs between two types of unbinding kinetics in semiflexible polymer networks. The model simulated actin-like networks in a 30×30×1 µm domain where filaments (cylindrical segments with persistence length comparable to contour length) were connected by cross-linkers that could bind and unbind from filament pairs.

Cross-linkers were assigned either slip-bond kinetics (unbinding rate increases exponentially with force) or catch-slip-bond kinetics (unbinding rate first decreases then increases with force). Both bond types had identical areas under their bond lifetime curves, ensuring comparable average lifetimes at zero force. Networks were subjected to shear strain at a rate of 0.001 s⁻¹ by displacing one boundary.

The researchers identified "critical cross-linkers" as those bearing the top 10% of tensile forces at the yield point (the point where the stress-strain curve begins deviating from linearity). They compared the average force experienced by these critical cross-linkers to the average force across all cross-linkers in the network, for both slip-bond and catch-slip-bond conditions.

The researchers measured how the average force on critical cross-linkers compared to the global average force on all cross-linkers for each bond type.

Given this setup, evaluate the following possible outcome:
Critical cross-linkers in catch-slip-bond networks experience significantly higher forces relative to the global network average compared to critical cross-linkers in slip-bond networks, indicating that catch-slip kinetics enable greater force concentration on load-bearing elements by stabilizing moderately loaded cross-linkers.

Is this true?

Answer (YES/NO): YES